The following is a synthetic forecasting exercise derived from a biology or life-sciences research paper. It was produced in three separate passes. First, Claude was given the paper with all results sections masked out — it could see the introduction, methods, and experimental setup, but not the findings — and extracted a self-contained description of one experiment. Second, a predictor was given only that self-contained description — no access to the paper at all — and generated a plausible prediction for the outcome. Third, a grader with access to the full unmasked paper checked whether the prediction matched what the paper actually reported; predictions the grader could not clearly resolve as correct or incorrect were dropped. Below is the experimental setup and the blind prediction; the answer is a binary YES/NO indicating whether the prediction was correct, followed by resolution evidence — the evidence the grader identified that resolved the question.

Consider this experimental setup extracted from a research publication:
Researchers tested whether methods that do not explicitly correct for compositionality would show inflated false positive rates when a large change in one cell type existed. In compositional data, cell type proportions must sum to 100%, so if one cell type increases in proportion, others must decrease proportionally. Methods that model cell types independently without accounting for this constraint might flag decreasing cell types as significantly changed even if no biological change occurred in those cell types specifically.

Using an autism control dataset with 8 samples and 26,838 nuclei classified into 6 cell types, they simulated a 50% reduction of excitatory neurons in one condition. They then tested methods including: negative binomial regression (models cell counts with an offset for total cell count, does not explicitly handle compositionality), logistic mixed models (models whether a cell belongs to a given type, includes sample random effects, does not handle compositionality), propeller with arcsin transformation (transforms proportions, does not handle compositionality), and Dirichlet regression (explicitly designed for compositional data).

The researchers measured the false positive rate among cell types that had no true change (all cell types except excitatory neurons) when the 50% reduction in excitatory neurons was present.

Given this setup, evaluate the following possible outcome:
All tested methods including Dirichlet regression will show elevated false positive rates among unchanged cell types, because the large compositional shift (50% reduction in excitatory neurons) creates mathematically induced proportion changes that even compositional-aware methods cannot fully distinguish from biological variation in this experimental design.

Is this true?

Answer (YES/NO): NO